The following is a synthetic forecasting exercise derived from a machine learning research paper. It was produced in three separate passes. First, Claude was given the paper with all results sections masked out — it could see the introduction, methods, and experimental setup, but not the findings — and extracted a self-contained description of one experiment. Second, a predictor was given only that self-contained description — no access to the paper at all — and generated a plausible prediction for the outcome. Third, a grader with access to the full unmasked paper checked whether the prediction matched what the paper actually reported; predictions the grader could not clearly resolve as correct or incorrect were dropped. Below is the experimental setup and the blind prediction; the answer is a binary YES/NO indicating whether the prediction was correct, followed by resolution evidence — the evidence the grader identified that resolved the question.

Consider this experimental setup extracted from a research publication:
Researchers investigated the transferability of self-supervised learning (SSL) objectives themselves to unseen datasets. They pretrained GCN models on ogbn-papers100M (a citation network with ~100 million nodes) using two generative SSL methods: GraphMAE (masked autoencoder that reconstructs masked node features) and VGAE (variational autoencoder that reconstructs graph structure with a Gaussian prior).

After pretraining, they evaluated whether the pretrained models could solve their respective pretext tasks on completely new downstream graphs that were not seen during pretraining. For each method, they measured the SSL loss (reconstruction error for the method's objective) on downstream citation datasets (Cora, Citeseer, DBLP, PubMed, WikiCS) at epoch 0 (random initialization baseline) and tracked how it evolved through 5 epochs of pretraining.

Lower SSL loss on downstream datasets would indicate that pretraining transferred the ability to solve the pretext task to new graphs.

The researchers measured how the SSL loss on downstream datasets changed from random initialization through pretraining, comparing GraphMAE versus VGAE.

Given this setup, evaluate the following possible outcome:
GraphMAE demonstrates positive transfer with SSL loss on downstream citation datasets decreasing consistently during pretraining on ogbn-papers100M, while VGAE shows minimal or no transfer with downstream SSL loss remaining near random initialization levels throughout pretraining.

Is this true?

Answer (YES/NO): YES